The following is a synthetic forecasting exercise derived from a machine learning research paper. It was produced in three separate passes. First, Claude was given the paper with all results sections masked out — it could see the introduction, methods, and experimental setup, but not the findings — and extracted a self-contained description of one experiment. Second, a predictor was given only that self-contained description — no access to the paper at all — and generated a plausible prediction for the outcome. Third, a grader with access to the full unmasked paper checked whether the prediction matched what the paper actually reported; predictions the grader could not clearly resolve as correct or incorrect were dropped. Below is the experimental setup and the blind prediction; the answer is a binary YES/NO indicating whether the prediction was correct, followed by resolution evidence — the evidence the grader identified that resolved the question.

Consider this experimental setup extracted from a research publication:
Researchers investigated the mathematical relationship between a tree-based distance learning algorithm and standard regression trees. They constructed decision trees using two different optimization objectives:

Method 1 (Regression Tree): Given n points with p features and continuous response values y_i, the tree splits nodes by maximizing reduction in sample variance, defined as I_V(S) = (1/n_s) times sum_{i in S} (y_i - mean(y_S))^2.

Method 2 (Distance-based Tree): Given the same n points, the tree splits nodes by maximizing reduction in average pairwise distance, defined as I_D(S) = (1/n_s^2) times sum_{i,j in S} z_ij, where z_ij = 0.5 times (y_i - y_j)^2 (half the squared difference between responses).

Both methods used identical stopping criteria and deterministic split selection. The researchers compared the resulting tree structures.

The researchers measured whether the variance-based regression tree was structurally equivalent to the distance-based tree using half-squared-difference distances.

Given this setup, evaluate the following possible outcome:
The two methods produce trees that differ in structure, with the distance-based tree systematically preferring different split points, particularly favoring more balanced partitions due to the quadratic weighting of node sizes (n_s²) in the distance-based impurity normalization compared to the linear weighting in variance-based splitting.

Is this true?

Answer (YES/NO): NO